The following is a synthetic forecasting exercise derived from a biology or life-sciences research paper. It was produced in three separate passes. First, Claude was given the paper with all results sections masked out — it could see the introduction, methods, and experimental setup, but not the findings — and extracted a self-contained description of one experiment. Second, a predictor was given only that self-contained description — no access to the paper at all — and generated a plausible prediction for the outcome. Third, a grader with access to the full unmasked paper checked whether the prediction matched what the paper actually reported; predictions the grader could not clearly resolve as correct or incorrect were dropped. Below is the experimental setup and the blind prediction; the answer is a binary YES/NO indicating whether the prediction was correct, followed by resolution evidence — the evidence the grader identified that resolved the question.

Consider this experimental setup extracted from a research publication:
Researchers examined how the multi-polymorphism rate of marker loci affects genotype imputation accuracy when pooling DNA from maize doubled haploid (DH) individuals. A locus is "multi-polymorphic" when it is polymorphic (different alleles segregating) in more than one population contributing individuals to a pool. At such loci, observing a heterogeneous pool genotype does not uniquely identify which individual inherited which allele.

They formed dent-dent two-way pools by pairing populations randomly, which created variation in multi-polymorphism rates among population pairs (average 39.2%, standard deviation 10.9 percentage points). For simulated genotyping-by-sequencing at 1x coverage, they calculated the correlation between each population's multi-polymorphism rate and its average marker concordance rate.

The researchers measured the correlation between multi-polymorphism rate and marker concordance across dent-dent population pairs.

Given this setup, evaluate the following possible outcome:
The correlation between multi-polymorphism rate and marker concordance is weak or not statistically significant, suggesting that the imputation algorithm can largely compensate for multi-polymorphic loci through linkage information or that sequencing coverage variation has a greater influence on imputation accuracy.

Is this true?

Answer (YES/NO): NO